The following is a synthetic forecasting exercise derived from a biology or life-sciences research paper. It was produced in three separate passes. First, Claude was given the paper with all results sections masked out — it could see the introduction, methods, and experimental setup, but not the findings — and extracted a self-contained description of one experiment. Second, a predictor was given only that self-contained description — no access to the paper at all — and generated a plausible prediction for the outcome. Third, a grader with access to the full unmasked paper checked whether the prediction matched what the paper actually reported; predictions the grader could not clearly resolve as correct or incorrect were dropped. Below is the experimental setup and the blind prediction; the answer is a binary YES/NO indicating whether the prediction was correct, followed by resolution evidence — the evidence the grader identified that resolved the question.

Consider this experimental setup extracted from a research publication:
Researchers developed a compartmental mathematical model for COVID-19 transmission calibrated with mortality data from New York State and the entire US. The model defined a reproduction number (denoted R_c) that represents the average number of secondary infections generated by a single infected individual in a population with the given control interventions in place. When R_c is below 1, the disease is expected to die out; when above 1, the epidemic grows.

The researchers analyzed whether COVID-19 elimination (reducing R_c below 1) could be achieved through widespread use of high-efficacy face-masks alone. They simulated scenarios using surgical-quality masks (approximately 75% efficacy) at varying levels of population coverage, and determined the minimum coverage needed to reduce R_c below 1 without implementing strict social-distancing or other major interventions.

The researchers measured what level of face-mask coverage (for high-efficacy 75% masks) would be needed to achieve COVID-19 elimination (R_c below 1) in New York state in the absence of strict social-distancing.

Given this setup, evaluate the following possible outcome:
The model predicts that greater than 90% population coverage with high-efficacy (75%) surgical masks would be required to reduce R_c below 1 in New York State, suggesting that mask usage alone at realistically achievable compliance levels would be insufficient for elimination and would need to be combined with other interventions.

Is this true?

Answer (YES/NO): NO